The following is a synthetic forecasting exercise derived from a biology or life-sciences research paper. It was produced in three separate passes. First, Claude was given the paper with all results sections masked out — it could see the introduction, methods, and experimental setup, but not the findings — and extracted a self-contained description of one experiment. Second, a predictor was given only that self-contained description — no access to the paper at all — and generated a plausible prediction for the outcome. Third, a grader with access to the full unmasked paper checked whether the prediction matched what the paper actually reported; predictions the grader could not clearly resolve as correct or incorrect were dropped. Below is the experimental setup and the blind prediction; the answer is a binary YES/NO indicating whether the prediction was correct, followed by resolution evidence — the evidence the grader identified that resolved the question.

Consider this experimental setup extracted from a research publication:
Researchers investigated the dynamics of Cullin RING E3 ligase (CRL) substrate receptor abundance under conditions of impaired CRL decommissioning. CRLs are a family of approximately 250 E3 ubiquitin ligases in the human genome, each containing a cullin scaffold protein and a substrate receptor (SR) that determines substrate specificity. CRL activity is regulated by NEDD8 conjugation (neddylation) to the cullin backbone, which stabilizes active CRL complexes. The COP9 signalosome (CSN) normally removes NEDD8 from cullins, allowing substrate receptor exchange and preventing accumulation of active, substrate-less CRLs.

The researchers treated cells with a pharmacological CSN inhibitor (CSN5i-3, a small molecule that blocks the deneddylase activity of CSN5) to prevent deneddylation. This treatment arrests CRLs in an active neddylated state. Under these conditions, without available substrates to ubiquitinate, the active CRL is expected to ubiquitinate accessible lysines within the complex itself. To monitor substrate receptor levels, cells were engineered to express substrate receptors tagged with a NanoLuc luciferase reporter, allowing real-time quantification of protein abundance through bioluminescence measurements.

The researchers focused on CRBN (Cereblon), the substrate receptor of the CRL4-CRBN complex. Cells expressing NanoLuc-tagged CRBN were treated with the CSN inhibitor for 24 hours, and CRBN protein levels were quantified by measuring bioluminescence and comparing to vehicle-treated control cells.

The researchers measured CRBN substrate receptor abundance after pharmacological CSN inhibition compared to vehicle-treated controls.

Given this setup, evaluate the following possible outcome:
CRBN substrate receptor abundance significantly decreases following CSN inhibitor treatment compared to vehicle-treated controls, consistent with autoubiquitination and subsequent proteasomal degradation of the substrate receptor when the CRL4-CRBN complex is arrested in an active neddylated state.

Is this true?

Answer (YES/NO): YES